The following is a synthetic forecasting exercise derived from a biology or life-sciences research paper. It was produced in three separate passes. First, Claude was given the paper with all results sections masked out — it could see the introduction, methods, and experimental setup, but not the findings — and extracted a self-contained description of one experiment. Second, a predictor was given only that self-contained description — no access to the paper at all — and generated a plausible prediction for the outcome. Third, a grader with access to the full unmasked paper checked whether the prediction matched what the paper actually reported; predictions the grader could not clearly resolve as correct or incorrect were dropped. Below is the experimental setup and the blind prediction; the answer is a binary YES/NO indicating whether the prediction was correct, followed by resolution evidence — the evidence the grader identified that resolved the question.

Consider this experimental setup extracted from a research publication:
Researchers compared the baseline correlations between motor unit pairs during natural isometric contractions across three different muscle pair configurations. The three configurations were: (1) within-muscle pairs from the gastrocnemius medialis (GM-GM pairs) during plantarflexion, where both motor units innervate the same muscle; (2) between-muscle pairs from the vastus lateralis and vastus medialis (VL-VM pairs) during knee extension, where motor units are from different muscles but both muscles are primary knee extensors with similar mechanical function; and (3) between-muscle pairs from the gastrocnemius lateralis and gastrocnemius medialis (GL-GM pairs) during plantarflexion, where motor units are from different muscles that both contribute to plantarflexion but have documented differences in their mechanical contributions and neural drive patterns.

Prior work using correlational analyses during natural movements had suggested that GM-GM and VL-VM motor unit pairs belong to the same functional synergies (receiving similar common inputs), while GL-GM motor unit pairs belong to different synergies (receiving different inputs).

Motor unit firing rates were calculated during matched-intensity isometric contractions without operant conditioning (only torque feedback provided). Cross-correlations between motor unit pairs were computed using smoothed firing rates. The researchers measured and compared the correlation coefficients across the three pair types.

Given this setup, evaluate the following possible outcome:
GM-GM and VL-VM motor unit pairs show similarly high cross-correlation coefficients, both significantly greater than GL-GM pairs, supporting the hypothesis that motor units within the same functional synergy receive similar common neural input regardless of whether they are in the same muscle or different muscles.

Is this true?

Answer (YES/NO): YES